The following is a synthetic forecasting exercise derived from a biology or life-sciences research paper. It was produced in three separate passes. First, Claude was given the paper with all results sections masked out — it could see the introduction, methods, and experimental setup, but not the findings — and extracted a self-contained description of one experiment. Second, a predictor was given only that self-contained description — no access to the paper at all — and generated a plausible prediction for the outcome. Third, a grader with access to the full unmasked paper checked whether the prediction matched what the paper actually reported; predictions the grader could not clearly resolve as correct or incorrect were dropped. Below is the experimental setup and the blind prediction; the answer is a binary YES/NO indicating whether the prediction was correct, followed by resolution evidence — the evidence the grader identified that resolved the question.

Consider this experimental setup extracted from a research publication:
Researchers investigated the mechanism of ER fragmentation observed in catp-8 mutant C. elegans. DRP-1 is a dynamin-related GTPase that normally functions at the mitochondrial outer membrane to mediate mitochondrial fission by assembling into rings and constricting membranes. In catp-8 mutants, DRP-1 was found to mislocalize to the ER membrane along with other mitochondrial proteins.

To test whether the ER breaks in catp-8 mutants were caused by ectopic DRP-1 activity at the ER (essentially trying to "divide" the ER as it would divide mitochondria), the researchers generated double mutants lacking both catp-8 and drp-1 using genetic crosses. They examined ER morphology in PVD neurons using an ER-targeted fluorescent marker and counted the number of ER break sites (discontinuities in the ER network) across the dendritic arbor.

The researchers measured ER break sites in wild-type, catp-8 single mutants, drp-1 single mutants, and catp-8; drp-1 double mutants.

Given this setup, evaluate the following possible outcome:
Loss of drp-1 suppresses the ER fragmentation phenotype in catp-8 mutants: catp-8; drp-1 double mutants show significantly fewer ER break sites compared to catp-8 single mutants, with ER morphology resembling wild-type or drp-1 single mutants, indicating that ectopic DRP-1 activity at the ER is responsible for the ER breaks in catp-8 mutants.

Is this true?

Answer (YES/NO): YES